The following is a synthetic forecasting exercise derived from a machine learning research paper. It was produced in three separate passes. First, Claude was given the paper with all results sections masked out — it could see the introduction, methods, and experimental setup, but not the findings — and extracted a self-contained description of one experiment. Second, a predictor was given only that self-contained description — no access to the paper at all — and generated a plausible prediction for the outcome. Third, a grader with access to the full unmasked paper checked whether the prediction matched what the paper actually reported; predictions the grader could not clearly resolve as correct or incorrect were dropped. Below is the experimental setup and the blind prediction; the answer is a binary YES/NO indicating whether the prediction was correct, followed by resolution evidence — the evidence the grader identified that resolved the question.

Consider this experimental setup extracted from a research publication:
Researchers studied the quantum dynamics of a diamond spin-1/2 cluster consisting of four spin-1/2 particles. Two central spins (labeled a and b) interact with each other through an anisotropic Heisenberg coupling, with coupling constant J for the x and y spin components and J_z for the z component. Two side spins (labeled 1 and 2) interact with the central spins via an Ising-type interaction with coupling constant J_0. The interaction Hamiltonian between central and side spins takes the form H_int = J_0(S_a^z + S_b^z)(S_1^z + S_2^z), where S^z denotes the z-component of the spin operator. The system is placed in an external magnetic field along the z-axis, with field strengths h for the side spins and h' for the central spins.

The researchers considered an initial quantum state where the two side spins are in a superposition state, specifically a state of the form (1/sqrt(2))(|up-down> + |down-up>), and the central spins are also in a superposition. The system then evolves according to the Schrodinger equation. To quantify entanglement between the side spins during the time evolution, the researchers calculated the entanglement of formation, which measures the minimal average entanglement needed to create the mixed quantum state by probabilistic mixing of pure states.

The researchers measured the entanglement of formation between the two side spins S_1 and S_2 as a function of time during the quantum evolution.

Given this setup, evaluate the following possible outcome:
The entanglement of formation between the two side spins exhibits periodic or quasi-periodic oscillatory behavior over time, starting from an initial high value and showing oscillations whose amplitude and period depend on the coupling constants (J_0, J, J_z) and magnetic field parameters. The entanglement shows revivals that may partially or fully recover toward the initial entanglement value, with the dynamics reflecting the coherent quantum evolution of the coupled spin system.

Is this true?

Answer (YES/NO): NO